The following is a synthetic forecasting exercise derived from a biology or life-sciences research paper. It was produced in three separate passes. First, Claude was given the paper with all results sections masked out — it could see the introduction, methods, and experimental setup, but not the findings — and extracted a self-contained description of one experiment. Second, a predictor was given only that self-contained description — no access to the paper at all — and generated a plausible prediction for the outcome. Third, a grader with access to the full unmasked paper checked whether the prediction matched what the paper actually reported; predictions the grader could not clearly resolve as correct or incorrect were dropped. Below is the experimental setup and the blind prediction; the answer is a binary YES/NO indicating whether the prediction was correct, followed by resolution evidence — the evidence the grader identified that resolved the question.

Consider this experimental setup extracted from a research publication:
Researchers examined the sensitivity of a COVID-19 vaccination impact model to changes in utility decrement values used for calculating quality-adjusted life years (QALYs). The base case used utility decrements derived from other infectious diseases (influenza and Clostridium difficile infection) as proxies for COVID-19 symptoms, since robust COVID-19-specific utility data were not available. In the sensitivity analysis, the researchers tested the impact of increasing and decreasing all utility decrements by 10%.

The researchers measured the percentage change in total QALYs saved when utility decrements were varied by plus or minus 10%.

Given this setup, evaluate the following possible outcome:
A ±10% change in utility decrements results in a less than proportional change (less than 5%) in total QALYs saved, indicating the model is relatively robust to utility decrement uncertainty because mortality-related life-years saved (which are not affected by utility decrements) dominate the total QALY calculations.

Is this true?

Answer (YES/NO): YES